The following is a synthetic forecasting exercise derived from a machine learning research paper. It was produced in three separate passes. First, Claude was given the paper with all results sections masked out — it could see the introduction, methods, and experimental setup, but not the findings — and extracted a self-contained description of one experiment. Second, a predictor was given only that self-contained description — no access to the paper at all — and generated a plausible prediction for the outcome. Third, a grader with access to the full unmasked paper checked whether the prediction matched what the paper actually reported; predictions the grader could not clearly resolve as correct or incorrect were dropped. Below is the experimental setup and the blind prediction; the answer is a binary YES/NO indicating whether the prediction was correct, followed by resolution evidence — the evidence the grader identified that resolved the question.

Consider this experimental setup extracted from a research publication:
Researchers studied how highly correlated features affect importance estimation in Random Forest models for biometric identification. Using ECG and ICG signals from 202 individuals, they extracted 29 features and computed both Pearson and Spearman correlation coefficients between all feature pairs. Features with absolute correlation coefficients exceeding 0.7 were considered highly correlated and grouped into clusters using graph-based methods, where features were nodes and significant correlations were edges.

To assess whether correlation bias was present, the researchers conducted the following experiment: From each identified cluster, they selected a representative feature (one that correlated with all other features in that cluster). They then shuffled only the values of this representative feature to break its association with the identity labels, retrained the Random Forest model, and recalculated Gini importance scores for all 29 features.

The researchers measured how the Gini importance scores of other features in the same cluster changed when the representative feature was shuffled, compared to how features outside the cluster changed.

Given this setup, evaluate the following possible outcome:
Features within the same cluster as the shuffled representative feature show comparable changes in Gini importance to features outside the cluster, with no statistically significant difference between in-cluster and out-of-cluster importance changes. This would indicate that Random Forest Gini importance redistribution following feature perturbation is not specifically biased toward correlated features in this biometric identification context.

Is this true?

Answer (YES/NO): NO